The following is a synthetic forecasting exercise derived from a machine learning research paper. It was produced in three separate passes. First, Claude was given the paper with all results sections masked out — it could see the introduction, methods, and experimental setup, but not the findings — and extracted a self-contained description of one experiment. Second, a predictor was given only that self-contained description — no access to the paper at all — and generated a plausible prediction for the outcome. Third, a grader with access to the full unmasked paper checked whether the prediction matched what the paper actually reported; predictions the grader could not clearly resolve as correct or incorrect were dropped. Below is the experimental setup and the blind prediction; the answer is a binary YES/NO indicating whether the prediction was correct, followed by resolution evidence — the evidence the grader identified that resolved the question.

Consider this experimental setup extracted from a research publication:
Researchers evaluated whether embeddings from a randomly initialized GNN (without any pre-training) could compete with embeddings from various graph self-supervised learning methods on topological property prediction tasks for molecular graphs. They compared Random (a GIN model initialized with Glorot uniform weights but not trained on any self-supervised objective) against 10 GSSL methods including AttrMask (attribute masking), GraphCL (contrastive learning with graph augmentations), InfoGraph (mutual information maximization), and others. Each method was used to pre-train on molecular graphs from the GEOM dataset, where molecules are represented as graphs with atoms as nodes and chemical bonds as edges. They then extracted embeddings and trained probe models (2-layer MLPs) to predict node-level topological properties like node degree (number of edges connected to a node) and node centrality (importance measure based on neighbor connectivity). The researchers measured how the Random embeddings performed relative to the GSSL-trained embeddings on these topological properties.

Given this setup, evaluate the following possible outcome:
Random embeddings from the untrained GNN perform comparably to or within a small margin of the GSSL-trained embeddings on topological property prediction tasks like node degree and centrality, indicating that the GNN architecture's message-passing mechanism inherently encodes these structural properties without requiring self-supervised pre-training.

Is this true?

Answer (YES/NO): NO